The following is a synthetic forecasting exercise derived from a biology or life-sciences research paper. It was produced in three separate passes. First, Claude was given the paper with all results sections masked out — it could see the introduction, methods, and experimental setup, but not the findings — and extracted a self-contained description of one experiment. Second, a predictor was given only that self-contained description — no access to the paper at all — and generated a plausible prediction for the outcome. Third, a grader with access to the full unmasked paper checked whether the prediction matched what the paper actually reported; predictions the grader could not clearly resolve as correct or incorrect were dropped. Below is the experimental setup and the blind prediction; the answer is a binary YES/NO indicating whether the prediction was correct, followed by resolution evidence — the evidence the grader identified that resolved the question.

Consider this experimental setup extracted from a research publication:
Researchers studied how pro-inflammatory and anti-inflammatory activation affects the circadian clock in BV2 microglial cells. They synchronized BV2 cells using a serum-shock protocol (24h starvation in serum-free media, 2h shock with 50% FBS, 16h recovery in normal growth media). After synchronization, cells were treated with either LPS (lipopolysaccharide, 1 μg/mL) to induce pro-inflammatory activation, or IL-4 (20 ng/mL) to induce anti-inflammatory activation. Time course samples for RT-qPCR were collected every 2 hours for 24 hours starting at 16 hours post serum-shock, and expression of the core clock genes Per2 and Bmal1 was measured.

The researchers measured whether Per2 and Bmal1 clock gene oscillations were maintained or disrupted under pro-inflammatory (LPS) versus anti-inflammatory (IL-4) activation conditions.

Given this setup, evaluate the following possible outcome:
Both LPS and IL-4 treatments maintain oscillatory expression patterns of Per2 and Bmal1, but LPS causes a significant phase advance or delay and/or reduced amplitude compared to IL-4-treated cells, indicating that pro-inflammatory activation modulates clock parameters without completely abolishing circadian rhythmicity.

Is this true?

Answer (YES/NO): NO